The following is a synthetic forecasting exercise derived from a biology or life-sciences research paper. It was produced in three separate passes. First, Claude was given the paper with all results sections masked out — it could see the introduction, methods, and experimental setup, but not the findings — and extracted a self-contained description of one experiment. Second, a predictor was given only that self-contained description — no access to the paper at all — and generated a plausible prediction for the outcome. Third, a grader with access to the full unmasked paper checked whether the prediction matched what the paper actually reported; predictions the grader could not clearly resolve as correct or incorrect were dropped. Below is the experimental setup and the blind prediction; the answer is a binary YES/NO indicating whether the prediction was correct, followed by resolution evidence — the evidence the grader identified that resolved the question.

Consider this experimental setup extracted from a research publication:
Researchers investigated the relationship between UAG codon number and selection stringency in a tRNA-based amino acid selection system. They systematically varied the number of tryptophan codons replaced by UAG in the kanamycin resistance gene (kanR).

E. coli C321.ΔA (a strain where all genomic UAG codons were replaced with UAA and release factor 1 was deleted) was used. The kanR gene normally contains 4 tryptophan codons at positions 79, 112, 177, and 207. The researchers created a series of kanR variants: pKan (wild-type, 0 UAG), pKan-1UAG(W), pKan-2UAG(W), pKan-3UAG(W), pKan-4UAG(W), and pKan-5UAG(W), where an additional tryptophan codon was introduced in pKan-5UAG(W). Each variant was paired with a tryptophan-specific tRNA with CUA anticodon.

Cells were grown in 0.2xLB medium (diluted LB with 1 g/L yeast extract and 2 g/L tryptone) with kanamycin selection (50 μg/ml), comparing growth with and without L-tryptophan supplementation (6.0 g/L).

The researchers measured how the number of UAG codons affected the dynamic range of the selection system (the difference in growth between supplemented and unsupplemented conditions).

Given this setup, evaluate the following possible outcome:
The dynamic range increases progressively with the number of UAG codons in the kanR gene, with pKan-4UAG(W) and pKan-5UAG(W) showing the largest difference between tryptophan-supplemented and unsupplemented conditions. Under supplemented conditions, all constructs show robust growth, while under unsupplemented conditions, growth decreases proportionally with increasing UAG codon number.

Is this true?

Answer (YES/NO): NO